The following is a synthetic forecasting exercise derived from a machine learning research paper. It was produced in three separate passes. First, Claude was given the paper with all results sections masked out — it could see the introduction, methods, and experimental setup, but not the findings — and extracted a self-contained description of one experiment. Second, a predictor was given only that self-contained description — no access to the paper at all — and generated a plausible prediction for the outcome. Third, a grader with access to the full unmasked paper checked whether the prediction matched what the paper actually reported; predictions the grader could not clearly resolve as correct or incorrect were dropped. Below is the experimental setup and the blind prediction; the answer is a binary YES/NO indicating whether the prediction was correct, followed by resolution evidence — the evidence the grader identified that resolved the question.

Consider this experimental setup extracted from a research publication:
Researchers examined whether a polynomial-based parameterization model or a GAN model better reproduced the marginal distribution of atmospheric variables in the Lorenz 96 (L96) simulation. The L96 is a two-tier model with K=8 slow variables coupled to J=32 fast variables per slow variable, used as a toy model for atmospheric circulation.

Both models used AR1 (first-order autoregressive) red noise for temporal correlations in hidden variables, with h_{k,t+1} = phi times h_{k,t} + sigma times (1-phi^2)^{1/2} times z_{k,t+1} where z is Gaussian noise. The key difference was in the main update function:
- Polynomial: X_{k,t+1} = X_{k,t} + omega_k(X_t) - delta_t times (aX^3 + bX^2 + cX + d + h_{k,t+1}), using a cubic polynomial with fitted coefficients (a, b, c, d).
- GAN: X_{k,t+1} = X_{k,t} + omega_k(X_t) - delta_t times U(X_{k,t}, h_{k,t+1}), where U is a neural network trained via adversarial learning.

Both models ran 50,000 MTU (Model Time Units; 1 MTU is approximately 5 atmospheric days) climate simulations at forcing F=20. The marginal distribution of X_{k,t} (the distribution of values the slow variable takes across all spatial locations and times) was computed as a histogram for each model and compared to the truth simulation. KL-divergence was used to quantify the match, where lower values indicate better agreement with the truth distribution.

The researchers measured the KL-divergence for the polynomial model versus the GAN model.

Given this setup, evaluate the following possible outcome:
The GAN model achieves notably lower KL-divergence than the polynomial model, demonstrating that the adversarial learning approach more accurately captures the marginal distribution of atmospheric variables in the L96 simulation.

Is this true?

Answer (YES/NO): NO